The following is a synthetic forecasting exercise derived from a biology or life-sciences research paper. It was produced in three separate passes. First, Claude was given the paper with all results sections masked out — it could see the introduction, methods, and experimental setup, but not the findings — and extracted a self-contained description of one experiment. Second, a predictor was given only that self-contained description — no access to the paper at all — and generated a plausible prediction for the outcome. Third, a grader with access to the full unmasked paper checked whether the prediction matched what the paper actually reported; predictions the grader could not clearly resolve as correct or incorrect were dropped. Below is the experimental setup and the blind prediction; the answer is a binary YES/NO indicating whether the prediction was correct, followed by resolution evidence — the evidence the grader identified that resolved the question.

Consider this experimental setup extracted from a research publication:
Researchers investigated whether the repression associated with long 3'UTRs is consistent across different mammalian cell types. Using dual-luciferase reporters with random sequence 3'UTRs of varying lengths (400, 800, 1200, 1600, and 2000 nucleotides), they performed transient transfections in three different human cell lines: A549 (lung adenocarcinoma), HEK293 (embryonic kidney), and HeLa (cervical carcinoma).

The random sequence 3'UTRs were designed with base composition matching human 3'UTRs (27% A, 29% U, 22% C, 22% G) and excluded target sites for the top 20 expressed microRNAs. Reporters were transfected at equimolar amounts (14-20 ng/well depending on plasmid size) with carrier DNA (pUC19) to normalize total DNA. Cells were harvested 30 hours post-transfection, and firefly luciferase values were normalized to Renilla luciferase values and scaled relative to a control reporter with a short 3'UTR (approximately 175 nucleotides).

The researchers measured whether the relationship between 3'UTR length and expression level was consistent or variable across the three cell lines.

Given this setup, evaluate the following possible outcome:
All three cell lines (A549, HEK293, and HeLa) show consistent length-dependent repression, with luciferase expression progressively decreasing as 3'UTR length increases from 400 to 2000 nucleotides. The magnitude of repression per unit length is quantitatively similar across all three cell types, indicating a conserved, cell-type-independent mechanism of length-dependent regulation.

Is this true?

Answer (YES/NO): NO